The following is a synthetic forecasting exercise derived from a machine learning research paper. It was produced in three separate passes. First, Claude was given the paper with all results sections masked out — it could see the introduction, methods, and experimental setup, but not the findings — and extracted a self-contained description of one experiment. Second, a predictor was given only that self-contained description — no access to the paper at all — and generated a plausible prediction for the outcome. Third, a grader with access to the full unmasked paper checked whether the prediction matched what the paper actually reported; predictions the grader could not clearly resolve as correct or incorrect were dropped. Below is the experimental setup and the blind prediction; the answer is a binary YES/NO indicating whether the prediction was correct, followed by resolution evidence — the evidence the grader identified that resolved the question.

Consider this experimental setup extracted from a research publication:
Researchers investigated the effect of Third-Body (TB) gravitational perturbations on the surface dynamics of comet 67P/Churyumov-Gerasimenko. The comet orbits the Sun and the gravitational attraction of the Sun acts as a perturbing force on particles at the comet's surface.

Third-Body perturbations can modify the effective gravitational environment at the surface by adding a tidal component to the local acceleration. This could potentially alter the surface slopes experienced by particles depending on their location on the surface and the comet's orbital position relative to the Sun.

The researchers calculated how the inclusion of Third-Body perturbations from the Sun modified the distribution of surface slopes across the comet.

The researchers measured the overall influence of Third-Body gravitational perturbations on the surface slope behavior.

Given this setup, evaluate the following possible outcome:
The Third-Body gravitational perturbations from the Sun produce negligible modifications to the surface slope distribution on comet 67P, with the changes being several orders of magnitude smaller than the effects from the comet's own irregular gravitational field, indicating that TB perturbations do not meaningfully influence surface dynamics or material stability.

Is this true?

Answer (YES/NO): YES